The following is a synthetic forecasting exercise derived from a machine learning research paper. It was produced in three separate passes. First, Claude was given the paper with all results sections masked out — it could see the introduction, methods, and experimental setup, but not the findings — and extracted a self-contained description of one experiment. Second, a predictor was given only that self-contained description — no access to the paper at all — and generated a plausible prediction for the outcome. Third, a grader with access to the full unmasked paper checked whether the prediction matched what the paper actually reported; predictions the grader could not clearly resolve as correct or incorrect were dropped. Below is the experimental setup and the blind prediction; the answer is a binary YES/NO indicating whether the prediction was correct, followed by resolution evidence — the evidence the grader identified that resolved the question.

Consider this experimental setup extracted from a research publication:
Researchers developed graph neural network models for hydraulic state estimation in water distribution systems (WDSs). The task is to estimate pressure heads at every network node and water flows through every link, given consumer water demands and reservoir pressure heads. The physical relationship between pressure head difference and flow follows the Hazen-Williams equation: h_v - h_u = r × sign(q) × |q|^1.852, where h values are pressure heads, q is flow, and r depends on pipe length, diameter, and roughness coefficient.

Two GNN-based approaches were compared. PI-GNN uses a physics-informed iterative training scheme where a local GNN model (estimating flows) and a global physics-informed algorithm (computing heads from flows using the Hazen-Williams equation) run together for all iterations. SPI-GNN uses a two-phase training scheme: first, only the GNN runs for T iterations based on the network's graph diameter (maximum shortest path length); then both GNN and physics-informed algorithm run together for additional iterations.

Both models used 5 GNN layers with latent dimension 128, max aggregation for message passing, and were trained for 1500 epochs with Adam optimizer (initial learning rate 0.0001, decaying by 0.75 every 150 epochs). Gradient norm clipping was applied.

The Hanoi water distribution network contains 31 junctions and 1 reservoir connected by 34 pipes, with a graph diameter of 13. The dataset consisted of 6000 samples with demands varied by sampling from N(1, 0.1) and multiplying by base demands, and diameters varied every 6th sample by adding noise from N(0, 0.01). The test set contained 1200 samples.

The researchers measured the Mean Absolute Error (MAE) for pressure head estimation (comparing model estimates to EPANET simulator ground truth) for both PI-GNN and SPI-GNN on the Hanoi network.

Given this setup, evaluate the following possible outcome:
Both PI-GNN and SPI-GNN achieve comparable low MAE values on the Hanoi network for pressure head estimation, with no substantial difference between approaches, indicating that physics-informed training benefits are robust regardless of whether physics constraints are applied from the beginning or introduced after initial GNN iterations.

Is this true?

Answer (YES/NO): NO